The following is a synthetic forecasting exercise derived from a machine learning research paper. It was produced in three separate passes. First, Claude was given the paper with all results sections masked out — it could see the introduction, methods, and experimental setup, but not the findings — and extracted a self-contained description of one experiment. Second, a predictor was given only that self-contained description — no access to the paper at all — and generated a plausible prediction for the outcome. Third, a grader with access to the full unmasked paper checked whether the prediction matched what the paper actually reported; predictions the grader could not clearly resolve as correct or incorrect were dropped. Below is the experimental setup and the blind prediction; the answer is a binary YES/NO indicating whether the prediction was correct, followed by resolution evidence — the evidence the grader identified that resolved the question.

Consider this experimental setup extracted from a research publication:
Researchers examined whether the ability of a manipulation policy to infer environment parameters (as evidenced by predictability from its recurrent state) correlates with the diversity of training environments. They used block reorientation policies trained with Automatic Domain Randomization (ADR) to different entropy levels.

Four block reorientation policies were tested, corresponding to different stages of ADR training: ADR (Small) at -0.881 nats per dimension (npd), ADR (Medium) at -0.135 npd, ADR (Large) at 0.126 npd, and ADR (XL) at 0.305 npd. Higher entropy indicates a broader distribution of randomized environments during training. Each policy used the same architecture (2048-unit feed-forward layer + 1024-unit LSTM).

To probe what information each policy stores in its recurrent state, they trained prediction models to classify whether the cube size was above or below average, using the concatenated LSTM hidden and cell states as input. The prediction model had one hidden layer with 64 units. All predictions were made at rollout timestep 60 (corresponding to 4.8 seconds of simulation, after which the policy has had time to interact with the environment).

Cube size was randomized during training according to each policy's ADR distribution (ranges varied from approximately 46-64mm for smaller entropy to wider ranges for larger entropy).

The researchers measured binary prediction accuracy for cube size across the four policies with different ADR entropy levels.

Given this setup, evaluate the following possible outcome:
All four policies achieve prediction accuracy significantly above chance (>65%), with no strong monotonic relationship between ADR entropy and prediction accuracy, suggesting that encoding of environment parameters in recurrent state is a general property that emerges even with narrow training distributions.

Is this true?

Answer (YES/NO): NO